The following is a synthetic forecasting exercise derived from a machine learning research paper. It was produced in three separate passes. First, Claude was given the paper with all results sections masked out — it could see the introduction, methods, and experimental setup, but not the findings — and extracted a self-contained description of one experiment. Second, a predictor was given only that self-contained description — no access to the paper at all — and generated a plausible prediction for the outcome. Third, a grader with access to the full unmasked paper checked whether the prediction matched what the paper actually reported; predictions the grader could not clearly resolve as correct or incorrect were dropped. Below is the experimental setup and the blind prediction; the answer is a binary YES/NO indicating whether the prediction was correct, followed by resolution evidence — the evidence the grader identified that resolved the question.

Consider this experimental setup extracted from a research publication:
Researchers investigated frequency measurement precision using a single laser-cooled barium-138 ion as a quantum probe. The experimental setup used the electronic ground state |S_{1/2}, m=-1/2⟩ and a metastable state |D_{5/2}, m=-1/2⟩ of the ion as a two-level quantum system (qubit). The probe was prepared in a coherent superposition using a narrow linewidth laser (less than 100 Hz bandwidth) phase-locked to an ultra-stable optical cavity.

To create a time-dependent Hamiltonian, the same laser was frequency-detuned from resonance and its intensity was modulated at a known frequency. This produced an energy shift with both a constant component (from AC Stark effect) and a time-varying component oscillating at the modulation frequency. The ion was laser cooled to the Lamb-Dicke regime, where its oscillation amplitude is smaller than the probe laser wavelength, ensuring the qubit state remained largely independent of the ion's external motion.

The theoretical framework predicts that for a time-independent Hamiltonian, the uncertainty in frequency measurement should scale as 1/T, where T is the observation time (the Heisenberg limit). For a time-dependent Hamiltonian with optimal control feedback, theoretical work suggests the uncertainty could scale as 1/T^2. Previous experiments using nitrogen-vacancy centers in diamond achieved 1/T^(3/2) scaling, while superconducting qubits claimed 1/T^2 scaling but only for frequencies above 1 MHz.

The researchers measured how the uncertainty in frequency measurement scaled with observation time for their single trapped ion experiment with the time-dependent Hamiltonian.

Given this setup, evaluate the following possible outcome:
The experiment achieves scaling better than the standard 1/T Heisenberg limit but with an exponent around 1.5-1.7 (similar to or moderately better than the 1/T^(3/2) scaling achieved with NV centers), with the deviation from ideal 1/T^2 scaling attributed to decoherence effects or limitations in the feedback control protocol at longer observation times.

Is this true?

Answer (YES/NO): NO